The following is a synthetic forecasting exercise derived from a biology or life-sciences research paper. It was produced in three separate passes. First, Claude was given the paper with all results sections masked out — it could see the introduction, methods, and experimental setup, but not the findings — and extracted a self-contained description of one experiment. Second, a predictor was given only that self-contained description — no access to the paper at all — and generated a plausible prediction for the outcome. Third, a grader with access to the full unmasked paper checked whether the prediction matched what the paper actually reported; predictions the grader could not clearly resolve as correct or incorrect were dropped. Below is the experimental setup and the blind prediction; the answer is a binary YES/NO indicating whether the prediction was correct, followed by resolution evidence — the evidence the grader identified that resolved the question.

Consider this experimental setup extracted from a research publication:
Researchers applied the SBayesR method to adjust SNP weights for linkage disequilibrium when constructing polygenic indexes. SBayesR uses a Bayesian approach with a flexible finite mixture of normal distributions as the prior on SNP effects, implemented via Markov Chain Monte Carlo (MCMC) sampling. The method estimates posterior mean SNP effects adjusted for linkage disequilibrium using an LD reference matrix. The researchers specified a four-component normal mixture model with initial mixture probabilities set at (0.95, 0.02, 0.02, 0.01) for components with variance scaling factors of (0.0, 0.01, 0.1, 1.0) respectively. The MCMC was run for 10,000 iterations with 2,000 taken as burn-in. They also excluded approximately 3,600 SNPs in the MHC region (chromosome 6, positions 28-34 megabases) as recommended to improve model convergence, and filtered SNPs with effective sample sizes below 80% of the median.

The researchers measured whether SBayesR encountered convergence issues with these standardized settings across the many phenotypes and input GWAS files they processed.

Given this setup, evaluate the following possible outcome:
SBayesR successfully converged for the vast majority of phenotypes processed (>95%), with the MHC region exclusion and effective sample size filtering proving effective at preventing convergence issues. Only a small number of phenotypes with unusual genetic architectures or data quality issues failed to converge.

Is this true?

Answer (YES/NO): NO